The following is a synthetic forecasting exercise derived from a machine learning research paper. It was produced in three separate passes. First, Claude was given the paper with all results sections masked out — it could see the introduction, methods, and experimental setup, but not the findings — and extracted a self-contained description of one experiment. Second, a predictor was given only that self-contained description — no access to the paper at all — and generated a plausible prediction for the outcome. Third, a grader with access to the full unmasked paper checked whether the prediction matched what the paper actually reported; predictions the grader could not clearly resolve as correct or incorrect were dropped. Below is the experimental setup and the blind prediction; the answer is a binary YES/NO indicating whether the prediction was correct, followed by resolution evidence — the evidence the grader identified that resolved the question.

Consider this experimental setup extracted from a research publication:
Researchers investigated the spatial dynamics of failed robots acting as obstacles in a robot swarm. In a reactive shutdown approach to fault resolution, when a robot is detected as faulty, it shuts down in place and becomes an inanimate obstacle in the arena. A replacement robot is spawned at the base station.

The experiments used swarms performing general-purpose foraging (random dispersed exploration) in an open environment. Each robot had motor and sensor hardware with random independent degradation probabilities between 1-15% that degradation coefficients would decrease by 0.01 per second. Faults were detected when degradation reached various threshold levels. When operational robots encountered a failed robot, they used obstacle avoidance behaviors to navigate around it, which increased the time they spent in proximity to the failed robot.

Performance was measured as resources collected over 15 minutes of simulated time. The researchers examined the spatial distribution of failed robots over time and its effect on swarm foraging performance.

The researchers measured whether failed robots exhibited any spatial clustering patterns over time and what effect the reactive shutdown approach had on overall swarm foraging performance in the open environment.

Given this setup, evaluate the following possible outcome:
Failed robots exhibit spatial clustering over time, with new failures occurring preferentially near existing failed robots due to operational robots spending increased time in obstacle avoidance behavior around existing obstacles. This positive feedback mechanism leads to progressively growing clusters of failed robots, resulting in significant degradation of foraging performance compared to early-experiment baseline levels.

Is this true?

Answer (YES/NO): YES